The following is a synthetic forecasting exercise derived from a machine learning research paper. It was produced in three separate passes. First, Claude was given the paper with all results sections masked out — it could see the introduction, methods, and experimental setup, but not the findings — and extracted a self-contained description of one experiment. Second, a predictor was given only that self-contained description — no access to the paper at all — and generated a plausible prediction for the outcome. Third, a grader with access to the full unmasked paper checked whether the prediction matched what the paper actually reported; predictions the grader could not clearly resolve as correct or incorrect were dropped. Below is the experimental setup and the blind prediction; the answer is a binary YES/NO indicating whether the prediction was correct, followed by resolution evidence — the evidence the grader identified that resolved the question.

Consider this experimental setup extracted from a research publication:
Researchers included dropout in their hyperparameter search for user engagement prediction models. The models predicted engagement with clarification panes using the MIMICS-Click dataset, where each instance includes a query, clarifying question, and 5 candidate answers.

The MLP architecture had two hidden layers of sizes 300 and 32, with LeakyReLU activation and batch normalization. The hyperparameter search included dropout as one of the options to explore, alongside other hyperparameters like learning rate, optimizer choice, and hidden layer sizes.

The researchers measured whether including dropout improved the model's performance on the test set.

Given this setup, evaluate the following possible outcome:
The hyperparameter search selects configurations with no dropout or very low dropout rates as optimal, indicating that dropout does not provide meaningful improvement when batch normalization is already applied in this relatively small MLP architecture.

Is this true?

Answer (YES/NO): YES